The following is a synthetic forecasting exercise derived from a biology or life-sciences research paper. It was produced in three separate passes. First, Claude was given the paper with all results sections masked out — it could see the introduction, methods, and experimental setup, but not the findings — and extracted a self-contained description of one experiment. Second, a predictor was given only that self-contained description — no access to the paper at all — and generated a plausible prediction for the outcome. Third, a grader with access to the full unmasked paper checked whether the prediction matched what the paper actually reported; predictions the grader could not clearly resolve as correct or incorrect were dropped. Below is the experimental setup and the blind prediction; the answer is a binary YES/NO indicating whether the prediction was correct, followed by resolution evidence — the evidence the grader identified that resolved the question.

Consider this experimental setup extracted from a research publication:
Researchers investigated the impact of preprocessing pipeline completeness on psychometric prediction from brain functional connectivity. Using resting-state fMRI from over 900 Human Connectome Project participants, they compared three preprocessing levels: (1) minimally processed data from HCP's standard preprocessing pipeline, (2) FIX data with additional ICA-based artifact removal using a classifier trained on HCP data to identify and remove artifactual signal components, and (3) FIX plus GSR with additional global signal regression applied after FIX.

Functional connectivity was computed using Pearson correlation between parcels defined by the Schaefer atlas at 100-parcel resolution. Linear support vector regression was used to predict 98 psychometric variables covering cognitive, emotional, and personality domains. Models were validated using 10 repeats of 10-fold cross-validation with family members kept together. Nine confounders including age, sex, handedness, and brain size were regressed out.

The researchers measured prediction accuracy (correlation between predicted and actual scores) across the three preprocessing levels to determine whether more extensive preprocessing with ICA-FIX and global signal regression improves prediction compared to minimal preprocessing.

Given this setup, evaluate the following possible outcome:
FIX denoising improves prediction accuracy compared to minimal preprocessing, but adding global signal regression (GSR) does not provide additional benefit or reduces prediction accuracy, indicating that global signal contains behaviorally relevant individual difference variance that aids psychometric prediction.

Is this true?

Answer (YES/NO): NO